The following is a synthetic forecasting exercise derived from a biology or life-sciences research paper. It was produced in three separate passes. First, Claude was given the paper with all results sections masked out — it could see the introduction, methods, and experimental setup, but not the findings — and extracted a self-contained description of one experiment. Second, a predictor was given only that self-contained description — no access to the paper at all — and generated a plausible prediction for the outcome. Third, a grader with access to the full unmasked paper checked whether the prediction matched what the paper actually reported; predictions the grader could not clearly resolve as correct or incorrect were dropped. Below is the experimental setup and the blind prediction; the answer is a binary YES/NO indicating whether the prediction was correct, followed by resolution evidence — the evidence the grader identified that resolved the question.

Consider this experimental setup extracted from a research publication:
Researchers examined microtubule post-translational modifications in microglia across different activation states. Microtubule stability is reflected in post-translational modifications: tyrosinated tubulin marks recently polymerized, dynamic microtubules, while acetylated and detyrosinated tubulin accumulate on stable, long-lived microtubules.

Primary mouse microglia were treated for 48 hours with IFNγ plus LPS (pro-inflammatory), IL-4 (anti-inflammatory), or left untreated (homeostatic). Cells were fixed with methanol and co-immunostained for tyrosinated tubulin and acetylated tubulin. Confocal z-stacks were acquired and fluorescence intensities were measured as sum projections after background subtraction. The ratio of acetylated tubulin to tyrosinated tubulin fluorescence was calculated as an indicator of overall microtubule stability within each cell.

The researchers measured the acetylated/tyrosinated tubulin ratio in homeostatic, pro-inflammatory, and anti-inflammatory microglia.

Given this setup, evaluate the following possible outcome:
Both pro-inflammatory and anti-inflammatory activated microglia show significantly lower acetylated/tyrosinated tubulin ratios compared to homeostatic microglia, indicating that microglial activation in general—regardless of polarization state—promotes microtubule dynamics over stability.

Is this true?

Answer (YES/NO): YES